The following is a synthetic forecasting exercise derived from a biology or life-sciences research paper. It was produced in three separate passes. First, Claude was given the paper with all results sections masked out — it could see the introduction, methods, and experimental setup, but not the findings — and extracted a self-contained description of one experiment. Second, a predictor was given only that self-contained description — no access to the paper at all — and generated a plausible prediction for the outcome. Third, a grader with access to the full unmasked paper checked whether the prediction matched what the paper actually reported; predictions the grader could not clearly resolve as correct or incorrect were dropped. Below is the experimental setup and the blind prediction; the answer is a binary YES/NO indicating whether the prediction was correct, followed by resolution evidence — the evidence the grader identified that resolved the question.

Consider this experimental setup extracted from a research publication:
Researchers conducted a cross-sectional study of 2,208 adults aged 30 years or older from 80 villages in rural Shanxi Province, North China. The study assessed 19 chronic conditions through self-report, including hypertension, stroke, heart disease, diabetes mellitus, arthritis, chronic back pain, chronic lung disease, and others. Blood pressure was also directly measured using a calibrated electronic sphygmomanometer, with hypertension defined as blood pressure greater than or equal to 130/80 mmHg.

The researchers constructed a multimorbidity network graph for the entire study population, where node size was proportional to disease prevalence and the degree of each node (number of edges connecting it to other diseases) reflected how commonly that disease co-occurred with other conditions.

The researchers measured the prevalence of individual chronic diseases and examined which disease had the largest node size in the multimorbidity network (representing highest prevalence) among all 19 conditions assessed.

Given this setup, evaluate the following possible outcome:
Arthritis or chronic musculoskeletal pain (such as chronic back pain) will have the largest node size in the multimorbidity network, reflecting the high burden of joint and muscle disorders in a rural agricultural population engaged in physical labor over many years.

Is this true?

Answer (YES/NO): NO